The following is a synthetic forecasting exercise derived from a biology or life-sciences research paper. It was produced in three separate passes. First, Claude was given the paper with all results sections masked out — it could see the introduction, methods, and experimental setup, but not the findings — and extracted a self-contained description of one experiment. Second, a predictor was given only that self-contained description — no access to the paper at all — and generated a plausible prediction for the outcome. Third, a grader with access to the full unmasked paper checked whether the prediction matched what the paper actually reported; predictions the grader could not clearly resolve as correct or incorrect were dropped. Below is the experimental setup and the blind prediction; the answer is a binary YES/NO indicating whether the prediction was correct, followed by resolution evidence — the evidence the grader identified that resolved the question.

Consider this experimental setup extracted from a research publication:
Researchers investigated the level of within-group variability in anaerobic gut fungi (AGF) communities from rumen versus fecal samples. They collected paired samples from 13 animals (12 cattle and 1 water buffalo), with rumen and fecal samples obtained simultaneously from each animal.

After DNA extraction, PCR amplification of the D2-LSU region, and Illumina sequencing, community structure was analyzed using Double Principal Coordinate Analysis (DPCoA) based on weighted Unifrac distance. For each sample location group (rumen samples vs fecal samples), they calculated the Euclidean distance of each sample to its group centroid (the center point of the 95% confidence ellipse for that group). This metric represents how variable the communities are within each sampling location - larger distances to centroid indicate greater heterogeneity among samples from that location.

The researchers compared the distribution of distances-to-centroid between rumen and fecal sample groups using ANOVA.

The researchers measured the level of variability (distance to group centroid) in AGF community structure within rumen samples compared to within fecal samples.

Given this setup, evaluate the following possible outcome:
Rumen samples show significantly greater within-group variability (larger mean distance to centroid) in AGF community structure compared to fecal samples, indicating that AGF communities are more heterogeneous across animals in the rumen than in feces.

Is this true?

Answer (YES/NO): YES